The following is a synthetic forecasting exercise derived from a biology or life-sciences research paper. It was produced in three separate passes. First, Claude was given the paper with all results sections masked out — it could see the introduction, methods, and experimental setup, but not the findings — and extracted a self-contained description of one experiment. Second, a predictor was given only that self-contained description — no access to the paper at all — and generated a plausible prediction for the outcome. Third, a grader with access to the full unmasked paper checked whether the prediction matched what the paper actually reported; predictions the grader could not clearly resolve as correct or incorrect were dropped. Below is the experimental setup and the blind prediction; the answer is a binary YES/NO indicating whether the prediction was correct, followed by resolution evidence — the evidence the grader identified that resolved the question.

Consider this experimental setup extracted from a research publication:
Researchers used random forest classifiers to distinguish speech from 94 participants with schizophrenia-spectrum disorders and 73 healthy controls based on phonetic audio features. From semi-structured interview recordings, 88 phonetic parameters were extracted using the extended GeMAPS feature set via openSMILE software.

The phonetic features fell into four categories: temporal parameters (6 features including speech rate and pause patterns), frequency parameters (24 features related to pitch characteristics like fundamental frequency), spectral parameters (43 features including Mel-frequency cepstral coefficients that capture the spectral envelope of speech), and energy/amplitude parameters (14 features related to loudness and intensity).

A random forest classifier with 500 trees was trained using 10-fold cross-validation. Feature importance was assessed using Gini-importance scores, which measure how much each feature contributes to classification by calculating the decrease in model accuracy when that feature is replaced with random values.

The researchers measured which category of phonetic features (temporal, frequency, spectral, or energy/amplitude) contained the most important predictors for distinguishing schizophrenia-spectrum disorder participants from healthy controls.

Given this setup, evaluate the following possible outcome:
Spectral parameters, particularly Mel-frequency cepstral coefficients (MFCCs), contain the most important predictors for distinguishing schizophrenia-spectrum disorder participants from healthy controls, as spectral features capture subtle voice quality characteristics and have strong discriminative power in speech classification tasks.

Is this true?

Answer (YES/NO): NO